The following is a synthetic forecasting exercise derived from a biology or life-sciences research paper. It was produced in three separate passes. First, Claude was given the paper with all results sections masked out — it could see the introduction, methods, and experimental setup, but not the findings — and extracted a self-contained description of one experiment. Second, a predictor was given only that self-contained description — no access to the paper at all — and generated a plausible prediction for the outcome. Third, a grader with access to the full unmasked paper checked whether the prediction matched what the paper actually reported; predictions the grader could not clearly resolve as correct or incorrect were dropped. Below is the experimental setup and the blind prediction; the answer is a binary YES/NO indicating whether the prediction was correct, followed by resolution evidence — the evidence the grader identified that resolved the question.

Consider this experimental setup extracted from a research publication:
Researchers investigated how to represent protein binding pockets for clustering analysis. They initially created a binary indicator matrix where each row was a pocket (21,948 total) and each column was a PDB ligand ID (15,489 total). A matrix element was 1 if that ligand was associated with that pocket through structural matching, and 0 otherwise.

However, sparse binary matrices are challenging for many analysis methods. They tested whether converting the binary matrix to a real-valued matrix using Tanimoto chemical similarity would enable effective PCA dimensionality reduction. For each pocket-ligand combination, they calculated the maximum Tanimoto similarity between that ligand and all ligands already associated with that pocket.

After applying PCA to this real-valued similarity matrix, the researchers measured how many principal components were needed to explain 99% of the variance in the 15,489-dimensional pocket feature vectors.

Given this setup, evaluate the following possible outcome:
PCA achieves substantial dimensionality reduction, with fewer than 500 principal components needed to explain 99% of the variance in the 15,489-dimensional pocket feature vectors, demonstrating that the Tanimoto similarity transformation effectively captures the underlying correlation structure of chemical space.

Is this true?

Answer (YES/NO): YES